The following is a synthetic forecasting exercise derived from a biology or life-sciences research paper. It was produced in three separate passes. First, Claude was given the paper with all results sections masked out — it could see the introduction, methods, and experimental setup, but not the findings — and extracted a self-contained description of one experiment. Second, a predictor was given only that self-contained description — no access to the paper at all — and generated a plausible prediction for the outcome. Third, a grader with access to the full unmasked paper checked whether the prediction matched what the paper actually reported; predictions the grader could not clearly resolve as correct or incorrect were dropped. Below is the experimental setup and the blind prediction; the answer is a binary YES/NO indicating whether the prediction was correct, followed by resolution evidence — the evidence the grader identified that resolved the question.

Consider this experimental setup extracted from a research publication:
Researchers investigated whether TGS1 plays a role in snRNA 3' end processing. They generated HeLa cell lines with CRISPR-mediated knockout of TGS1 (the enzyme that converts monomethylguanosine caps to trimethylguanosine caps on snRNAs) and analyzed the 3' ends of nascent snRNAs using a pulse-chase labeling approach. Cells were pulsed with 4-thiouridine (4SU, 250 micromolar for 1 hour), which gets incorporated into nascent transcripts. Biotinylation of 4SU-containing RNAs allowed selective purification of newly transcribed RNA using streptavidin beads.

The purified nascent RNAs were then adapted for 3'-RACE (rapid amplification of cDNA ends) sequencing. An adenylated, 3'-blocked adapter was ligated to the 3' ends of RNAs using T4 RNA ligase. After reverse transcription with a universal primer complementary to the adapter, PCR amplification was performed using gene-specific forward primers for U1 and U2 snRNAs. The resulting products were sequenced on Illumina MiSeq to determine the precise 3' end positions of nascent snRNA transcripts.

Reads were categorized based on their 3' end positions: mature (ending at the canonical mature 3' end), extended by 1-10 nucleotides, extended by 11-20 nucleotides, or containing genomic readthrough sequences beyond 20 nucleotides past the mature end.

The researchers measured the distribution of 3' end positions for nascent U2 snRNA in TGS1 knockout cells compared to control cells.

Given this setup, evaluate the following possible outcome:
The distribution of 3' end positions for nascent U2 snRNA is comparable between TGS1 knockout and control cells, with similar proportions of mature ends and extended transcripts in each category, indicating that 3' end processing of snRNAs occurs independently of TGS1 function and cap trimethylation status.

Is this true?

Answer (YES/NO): NO